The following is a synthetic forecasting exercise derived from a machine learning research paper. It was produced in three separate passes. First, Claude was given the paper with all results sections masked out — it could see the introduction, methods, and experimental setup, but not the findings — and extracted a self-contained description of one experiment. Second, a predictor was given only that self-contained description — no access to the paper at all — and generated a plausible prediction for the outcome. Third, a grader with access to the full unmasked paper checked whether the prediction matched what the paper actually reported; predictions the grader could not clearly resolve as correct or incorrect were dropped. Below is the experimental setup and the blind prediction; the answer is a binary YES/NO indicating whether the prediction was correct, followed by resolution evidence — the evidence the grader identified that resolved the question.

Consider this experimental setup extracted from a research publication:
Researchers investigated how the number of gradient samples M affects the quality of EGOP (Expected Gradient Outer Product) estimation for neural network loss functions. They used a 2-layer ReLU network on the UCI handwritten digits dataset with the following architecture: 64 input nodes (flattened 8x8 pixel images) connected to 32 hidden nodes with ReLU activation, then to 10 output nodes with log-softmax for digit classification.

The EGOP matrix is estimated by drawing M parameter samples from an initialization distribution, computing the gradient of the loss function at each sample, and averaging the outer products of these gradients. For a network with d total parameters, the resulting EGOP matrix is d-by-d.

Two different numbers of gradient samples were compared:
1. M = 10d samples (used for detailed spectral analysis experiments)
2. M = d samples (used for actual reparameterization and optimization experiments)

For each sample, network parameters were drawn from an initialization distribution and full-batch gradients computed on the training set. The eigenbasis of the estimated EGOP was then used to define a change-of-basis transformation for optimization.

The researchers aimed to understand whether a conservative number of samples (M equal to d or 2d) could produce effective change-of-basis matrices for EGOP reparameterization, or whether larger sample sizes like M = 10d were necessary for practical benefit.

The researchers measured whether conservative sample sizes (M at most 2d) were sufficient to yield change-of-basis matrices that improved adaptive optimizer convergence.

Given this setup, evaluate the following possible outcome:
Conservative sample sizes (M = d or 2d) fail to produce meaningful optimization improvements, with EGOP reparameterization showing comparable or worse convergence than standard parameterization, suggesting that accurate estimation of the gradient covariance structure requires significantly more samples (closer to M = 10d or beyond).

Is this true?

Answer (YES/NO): NO